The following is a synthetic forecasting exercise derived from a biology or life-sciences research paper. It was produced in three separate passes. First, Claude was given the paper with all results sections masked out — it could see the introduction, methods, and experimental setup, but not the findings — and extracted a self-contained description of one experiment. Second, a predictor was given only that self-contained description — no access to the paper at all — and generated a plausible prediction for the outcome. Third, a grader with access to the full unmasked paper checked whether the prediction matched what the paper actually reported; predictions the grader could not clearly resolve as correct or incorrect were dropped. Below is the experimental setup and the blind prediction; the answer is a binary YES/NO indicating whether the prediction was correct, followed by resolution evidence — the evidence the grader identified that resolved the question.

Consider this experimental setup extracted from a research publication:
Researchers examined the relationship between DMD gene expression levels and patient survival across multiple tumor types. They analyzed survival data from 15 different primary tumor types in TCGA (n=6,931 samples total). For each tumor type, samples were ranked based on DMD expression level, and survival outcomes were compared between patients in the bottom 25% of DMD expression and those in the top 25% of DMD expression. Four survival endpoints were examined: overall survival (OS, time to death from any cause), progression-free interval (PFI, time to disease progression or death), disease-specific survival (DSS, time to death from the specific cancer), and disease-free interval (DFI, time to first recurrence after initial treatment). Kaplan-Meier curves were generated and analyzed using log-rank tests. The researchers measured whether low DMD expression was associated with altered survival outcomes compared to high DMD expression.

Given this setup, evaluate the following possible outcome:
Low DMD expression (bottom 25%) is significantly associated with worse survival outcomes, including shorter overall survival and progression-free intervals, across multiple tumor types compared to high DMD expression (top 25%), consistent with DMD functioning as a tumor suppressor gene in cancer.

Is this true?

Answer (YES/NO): YES